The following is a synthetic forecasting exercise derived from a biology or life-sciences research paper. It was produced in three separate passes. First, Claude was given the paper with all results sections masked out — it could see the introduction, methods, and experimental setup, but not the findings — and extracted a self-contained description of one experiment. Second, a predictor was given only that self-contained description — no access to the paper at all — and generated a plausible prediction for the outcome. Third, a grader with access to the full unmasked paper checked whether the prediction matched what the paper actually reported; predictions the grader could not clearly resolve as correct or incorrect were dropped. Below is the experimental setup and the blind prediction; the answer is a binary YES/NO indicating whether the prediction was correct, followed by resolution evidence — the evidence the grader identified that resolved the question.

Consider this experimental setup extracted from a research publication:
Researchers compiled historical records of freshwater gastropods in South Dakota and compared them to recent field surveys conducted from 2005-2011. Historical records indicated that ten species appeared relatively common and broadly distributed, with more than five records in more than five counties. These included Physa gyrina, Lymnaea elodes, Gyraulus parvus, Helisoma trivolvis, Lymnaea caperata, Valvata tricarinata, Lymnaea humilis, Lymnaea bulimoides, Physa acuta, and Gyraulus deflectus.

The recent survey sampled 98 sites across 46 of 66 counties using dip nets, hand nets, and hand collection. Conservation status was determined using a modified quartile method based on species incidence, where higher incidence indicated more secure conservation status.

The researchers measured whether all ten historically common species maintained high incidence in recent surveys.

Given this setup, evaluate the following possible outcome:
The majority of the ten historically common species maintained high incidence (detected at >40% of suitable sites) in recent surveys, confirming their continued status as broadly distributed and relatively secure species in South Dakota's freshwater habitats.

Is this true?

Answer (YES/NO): NO